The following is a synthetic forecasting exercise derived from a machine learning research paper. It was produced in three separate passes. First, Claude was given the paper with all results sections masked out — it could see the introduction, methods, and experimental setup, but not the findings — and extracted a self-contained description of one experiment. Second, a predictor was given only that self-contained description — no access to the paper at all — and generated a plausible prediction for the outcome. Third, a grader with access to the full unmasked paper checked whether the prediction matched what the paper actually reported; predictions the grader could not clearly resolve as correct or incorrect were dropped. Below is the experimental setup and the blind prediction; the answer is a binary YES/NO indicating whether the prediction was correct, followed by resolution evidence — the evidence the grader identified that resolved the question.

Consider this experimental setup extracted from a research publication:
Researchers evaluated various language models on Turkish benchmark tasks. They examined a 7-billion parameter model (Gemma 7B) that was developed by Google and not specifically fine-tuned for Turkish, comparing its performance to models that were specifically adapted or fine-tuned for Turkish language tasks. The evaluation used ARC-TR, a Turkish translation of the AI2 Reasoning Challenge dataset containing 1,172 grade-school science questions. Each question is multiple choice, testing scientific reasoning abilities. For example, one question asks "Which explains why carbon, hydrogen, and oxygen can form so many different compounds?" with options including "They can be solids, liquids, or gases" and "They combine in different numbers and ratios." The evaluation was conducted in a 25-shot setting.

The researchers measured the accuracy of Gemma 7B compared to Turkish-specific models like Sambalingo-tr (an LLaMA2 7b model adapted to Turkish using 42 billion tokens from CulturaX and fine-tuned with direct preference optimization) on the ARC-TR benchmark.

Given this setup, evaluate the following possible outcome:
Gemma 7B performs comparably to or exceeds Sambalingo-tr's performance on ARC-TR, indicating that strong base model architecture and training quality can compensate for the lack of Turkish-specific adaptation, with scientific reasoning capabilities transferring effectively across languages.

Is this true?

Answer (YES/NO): YES